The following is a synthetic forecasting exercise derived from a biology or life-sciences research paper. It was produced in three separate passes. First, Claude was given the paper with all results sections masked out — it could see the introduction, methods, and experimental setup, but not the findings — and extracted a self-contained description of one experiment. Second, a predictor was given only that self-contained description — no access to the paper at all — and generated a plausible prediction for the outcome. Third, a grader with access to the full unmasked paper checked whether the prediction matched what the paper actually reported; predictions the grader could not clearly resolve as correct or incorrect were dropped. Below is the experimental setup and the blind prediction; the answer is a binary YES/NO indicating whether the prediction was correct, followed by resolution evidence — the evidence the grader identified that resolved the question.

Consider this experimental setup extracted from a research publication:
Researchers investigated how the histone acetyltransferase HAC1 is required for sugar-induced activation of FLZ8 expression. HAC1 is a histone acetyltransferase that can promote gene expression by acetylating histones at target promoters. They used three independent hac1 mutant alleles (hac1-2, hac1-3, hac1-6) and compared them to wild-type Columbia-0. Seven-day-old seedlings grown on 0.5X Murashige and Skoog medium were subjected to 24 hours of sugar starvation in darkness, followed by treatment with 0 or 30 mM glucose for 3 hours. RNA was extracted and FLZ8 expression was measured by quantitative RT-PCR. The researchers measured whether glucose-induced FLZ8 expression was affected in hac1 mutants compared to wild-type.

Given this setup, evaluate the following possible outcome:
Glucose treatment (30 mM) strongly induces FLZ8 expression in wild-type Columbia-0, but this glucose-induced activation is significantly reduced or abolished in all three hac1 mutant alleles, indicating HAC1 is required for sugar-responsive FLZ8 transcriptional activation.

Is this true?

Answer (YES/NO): YES